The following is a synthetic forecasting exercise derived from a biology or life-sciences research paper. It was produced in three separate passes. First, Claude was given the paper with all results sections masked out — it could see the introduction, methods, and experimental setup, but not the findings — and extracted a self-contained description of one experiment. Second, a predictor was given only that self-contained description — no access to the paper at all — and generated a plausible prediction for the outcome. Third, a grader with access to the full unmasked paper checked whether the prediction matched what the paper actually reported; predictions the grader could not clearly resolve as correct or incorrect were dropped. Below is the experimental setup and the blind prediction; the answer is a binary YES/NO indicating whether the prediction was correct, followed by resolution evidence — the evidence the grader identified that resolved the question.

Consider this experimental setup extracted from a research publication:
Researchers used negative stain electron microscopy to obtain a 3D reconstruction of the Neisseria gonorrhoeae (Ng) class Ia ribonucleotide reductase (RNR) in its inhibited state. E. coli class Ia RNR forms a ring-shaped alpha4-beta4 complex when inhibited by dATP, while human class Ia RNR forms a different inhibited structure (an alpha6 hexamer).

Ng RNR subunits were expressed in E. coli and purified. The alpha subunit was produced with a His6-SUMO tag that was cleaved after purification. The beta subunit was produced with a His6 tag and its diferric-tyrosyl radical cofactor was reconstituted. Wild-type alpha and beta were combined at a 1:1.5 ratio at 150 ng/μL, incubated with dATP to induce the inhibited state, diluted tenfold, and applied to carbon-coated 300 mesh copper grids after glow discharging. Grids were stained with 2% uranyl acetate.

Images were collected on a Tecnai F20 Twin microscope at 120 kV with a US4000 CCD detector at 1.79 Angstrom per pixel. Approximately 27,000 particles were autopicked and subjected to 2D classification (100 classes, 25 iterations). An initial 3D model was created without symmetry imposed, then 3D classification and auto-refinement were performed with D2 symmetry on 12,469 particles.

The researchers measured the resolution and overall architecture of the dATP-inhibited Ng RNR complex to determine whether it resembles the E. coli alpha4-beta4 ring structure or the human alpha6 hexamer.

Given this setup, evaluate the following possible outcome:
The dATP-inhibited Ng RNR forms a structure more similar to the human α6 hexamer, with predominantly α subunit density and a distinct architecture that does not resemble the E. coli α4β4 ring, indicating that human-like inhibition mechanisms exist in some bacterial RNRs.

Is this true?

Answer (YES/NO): NO